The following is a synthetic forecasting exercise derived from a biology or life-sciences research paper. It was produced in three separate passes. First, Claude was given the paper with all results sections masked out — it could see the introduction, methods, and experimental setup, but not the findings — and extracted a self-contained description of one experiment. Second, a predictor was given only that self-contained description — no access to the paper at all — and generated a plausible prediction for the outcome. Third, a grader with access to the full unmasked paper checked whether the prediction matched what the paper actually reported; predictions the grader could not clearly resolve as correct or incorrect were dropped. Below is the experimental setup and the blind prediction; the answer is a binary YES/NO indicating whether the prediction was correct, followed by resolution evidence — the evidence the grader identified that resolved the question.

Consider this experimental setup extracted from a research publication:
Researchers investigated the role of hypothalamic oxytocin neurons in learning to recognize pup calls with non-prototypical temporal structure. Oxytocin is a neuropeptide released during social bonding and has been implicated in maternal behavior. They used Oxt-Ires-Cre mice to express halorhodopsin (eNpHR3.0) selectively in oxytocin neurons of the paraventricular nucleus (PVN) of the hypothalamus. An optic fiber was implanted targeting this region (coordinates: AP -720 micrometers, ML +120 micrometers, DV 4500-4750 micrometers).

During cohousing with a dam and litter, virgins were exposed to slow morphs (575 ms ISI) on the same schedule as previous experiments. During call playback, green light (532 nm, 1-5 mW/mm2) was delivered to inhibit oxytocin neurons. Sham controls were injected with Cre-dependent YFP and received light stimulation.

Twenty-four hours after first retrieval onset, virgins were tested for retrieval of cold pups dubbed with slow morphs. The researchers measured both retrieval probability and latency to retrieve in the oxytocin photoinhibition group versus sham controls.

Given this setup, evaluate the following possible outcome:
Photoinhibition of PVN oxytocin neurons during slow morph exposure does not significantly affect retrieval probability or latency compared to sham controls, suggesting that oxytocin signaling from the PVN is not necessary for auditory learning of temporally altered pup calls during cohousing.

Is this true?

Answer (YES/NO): NO